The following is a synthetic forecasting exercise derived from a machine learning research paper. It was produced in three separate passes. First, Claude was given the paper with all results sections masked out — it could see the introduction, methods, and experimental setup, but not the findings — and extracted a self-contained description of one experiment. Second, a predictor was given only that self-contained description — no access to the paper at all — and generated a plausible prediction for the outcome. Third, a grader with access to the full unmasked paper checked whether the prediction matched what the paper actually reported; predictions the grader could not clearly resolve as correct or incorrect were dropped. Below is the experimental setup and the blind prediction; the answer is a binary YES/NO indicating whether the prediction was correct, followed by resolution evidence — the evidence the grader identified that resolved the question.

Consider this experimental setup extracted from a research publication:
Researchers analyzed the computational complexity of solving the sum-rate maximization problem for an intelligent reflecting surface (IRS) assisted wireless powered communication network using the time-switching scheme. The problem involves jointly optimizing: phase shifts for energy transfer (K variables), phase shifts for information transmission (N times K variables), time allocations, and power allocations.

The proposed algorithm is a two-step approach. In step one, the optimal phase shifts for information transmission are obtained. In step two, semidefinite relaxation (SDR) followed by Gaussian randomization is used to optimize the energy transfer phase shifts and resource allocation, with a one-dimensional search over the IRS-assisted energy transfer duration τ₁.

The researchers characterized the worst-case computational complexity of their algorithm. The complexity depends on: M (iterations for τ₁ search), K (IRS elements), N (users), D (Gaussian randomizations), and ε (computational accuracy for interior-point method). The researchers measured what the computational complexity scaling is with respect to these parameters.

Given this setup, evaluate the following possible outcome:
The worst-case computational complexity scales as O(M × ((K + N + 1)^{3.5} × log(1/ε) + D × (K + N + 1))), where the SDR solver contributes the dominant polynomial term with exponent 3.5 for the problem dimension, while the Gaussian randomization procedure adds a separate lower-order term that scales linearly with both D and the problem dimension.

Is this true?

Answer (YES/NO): NO